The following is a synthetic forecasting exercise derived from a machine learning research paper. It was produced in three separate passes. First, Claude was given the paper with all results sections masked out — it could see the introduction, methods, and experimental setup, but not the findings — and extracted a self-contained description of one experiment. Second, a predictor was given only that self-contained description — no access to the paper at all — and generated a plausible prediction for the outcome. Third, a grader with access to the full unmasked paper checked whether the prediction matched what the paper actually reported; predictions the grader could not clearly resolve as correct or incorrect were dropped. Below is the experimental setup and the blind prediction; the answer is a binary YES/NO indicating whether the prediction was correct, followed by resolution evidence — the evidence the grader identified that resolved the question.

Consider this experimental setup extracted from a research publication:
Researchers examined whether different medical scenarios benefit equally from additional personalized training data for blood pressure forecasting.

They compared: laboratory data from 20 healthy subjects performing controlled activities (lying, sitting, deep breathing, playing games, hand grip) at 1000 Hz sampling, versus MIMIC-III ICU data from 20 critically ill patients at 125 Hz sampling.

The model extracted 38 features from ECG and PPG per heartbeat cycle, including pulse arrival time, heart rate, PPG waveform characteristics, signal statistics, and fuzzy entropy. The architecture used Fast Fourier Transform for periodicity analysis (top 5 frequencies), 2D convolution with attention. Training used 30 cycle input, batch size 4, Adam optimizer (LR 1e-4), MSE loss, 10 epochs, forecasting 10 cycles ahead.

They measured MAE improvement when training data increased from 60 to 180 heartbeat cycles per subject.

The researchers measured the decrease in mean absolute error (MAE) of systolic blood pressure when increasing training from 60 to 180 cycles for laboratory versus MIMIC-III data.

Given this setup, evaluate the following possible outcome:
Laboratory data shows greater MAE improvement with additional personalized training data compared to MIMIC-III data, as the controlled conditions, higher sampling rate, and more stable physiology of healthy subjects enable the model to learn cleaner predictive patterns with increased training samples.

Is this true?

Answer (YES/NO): YES